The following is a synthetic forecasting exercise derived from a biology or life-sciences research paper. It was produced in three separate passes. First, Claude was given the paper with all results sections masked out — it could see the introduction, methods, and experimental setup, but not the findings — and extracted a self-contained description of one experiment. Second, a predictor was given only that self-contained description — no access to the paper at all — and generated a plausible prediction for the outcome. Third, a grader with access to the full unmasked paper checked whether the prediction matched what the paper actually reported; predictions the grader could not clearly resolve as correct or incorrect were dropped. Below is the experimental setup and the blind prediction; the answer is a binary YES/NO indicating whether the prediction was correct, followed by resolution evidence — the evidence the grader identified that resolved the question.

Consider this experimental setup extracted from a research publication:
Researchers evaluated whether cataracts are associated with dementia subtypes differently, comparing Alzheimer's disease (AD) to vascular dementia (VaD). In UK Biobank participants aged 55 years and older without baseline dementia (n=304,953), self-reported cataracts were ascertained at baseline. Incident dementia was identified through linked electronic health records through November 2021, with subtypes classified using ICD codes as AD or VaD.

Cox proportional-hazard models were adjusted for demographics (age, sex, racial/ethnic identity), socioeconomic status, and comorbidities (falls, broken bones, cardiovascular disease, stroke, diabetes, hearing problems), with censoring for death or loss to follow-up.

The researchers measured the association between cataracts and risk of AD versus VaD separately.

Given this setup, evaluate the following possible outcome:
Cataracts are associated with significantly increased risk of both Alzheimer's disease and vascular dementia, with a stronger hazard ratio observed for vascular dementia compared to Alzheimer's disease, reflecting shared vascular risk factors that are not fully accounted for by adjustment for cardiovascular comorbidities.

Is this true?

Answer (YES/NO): NO